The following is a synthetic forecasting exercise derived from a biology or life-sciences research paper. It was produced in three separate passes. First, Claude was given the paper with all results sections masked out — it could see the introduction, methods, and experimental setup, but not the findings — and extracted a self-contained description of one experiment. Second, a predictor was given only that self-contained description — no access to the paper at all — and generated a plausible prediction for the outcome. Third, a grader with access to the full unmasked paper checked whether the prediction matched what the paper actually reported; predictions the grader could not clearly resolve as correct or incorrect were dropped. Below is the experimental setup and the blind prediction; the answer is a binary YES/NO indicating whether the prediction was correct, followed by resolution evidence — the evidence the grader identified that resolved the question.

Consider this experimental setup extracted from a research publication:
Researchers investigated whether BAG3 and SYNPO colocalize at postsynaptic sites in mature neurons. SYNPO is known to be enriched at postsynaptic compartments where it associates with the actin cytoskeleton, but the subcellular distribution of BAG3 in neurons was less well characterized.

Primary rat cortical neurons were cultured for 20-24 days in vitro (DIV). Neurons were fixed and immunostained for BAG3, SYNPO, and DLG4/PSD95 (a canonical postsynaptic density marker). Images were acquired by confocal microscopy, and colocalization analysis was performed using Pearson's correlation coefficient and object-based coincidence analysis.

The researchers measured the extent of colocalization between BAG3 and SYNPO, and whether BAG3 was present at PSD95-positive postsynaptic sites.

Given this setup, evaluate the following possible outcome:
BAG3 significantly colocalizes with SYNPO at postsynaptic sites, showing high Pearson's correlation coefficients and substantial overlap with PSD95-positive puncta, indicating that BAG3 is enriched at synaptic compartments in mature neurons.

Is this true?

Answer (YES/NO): NO